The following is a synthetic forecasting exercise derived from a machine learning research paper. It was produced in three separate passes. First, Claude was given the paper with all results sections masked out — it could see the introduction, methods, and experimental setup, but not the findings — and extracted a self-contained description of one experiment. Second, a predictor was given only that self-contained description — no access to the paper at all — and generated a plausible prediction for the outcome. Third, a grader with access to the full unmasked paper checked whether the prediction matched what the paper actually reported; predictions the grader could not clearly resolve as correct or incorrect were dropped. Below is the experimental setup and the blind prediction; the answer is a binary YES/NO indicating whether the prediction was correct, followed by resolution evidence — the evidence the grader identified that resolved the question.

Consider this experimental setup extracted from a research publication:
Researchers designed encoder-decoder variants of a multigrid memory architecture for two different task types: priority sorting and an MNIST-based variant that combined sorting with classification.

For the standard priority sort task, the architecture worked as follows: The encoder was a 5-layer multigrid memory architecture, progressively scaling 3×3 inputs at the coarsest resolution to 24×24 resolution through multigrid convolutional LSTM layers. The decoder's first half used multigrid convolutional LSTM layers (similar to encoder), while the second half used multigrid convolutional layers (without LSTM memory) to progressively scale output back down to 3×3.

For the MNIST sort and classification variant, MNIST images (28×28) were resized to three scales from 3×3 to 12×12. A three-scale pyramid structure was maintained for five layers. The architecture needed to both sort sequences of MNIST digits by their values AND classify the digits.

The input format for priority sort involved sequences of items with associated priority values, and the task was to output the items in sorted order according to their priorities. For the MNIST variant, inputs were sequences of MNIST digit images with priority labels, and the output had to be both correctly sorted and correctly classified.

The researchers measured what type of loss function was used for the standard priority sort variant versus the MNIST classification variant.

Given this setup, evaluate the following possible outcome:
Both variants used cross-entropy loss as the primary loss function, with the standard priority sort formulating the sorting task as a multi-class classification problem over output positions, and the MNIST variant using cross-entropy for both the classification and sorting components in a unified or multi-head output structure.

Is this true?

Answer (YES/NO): YES